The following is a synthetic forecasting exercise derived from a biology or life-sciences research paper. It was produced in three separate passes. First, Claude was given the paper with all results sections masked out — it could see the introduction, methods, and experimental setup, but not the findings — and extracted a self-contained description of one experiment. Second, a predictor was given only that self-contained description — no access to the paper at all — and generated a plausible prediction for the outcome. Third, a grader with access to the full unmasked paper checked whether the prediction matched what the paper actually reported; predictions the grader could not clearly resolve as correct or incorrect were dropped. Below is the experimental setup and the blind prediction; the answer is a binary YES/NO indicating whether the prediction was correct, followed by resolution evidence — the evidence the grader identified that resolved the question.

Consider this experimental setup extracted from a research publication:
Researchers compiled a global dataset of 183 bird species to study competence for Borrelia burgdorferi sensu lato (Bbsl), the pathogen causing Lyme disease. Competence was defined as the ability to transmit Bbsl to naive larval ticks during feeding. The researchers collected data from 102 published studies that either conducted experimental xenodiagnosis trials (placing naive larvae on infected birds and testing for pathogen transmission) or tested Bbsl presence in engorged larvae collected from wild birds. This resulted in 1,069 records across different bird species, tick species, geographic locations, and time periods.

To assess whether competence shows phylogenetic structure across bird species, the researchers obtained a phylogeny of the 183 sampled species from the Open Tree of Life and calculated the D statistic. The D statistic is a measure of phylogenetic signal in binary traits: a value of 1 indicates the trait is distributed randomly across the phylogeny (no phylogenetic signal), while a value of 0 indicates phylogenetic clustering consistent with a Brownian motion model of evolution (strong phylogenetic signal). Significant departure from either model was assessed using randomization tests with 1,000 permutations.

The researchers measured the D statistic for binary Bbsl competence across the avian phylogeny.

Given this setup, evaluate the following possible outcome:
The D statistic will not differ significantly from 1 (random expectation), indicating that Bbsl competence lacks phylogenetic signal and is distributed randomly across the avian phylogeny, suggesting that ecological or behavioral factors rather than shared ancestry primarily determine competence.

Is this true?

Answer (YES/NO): NO